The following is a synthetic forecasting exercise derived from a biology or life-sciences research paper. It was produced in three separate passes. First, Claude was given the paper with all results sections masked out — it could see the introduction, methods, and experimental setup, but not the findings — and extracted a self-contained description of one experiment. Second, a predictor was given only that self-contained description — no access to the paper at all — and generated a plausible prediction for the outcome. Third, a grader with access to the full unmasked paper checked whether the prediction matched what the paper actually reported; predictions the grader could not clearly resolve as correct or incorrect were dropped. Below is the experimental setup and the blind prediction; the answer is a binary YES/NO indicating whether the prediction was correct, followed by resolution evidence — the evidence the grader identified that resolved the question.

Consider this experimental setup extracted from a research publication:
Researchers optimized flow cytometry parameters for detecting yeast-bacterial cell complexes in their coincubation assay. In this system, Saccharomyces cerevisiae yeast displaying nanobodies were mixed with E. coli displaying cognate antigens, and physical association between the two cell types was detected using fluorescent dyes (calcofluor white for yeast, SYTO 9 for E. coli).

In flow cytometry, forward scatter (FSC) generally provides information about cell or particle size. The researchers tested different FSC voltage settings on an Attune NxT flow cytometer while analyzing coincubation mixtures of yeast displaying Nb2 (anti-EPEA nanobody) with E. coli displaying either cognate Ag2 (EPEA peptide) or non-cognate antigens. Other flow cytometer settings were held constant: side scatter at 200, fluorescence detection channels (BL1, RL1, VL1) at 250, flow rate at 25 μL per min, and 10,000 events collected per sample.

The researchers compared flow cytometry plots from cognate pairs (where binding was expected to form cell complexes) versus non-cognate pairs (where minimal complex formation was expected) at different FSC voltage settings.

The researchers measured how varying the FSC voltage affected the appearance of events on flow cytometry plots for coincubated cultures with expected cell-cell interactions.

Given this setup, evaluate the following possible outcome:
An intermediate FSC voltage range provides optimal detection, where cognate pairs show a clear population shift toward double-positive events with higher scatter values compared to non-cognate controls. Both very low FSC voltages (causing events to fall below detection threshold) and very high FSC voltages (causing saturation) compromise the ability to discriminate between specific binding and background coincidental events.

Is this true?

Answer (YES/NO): NO